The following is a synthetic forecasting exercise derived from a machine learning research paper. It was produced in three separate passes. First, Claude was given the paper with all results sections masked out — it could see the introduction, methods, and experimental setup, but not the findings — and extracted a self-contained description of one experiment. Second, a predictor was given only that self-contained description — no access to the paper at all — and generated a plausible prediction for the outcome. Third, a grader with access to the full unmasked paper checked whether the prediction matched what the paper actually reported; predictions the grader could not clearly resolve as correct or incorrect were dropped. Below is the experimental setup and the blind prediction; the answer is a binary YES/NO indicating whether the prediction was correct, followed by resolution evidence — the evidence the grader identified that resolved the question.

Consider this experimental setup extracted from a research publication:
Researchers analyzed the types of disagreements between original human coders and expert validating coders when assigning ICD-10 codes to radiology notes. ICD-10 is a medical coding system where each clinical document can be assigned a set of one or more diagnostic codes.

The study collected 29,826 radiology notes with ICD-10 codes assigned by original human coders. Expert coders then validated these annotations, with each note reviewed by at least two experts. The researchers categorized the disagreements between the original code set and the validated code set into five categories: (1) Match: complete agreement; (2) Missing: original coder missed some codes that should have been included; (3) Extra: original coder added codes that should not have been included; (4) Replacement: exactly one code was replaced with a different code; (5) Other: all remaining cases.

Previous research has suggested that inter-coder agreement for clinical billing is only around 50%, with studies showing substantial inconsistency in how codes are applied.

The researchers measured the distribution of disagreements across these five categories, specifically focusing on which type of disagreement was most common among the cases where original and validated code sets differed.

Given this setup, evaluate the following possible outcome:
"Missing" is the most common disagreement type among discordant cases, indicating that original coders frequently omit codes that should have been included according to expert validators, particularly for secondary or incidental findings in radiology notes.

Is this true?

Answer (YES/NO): NO